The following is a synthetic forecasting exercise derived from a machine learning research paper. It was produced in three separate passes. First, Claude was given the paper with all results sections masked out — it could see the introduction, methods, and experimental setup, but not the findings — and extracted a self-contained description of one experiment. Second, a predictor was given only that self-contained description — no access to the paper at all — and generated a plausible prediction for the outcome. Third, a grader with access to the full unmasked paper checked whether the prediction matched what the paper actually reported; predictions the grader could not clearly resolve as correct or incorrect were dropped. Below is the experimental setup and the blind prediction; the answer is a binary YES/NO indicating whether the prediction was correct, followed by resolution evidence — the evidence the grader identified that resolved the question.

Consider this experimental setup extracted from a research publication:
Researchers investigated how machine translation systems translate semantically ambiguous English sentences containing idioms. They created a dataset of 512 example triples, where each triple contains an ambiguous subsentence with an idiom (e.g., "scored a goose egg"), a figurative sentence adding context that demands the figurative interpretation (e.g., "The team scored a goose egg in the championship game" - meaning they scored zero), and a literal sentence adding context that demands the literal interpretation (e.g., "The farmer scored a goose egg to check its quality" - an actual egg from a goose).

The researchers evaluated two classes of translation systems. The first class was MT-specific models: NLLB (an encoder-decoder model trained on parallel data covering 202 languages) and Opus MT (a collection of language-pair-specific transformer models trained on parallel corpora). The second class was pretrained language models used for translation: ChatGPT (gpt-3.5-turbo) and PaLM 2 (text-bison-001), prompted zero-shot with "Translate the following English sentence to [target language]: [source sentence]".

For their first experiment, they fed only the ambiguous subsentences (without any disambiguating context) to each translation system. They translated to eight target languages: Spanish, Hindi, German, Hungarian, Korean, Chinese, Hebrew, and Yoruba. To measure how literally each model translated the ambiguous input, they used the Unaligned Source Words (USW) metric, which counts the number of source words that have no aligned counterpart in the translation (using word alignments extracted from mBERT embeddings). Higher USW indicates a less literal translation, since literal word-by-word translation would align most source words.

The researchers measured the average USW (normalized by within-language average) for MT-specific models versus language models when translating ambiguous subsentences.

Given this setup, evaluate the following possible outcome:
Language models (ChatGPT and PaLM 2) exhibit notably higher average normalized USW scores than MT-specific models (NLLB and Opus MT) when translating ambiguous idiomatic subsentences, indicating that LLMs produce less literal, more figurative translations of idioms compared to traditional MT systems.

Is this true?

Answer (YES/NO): YES